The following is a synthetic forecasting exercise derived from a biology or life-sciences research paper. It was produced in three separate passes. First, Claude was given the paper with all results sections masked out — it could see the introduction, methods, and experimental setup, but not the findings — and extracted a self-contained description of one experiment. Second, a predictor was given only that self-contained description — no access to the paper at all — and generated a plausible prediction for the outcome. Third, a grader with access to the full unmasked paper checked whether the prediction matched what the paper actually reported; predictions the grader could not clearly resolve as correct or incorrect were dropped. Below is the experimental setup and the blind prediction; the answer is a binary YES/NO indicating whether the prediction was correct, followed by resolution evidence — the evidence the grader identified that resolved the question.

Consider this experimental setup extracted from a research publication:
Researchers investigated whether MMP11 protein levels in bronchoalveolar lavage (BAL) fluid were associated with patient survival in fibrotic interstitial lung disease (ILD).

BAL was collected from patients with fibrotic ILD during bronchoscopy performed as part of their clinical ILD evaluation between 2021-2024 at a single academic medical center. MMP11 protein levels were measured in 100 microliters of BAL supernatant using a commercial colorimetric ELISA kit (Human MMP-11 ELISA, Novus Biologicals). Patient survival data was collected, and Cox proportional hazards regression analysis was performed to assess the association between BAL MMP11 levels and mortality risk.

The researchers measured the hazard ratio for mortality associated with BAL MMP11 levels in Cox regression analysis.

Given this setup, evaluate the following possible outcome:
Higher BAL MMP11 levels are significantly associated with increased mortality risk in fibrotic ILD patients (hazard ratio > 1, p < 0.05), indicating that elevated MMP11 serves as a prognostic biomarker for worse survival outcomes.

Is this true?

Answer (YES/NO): YES